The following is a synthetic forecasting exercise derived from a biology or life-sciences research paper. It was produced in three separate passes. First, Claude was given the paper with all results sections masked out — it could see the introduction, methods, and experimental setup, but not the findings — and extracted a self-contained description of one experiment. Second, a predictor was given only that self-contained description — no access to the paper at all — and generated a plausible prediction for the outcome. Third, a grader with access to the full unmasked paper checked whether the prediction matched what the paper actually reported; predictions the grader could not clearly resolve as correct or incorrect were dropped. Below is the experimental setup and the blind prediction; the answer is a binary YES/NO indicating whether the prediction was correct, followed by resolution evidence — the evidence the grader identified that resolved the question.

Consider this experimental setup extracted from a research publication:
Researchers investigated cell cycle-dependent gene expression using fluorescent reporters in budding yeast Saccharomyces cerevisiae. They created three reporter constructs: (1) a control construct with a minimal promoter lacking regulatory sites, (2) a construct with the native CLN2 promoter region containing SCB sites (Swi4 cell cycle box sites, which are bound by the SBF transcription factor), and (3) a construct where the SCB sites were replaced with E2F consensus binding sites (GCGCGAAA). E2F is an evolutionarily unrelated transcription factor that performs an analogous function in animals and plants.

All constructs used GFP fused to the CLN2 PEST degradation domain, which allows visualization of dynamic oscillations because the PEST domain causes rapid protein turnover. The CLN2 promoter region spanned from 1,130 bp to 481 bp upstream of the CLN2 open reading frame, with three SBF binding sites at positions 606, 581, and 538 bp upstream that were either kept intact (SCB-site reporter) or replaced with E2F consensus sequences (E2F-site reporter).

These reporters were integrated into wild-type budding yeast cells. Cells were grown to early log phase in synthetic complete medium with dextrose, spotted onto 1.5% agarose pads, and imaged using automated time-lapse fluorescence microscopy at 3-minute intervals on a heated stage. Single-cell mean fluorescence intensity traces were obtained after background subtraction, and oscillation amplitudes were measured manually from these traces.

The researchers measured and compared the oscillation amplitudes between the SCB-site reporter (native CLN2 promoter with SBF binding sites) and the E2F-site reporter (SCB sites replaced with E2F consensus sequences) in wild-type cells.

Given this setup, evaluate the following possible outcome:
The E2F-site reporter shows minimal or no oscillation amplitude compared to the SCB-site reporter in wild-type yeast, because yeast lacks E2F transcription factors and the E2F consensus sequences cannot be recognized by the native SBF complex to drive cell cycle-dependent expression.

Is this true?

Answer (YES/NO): NO